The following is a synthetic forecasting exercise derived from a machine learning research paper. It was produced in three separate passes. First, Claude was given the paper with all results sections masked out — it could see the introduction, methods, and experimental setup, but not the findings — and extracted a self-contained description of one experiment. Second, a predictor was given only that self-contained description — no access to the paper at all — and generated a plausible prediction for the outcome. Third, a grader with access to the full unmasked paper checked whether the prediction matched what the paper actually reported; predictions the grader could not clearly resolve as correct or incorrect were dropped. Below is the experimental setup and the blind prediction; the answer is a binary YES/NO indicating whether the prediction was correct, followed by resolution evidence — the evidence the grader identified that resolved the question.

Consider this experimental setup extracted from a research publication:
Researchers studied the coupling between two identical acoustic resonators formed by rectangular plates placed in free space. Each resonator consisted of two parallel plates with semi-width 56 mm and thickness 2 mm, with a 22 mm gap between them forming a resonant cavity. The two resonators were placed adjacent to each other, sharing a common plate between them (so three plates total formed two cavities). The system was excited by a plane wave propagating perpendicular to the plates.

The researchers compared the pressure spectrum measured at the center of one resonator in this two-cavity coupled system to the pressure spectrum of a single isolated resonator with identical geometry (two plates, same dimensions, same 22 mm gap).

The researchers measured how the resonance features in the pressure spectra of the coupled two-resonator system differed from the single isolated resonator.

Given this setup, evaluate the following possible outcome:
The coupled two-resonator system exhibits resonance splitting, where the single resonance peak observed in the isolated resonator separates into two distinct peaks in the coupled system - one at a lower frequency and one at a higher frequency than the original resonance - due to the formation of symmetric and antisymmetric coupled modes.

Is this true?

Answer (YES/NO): YES